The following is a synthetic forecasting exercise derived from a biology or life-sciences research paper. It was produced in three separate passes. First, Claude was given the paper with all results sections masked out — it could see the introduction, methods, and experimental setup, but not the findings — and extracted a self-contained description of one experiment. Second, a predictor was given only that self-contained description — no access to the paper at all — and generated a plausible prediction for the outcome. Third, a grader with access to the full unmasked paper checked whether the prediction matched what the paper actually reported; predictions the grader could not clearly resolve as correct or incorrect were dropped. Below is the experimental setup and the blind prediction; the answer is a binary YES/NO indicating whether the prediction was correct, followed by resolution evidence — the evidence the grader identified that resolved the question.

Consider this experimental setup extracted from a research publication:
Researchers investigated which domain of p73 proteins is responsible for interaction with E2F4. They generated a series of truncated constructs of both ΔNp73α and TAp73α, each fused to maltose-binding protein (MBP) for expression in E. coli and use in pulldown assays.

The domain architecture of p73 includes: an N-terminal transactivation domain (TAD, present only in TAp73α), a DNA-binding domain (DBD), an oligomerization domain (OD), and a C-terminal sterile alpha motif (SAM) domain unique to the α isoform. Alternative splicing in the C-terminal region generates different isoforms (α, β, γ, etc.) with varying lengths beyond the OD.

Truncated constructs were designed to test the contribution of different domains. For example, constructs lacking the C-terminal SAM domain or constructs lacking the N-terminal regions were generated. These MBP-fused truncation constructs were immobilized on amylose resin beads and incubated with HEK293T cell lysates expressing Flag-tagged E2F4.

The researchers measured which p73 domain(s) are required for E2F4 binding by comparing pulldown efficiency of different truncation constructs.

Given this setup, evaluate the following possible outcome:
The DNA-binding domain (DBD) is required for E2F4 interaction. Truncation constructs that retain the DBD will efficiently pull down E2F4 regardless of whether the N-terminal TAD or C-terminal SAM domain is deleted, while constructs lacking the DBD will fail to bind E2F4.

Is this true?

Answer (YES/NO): NO